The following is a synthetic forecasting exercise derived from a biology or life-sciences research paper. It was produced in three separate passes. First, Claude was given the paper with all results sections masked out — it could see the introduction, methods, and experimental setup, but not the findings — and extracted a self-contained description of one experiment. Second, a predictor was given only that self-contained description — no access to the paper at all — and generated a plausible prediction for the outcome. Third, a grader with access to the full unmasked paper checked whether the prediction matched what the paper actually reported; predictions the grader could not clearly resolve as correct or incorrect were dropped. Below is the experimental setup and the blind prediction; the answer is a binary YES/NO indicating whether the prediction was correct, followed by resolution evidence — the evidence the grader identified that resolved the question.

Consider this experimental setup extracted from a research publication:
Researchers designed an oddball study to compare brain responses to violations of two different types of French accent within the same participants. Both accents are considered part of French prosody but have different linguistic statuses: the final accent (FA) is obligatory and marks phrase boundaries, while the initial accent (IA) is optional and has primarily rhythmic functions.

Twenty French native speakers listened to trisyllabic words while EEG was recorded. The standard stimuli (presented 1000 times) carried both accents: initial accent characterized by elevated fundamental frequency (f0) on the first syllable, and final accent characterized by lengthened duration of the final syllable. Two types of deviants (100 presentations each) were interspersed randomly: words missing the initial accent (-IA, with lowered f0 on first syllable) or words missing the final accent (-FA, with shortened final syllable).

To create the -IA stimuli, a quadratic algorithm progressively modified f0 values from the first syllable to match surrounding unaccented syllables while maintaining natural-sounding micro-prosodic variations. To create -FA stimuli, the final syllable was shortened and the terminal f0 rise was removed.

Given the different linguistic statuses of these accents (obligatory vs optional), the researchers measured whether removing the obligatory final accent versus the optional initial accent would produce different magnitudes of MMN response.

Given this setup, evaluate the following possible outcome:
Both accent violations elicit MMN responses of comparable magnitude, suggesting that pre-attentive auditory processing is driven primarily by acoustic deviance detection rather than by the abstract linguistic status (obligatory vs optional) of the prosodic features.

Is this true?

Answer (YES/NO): NO